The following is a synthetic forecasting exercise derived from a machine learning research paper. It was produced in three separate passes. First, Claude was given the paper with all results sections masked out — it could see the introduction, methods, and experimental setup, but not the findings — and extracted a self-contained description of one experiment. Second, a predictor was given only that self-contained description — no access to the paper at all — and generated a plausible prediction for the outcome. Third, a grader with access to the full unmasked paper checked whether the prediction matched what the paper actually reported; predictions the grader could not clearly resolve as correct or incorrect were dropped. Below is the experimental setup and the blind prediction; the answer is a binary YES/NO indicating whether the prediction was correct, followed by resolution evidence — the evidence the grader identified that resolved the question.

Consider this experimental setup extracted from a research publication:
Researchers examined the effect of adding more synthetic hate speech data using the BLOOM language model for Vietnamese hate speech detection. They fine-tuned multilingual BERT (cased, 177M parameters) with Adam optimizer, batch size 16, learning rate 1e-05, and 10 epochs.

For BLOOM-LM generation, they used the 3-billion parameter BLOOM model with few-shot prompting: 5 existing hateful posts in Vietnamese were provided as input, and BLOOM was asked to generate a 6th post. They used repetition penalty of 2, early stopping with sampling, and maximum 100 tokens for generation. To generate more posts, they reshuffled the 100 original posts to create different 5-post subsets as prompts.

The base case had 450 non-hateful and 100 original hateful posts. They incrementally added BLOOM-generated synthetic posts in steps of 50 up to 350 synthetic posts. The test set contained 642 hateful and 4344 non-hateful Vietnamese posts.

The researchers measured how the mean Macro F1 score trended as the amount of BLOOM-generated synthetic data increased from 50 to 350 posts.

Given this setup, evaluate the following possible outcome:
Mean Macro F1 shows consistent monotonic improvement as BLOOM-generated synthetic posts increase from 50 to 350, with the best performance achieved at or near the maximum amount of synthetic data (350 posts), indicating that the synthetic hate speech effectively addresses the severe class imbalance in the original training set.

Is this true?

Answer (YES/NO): NO